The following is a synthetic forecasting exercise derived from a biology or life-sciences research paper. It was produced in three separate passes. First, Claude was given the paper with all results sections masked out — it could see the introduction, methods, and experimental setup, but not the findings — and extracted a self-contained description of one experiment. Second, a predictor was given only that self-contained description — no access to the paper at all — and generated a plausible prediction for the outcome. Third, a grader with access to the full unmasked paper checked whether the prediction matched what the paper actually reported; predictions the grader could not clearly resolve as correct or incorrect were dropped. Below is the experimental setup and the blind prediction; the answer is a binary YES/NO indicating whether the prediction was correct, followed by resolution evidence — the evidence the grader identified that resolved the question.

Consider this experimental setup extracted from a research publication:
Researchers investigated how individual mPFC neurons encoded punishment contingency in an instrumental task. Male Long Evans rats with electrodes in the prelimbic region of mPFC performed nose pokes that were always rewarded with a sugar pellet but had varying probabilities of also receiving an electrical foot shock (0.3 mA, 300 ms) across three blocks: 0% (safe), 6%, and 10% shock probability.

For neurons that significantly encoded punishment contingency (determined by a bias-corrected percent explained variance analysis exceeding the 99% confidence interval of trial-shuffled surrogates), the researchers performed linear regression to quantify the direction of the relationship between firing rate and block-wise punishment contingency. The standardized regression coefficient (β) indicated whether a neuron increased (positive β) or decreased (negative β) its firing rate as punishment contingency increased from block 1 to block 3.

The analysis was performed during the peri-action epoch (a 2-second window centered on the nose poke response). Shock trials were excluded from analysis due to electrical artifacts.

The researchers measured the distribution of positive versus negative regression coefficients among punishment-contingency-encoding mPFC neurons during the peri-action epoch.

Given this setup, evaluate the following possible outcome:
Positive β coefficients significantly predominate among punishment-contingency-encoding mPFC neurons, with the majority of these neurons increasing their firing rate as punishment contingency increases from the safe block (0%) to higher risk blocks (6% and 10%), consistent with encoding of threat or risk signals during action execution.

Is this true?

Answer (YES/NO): NO